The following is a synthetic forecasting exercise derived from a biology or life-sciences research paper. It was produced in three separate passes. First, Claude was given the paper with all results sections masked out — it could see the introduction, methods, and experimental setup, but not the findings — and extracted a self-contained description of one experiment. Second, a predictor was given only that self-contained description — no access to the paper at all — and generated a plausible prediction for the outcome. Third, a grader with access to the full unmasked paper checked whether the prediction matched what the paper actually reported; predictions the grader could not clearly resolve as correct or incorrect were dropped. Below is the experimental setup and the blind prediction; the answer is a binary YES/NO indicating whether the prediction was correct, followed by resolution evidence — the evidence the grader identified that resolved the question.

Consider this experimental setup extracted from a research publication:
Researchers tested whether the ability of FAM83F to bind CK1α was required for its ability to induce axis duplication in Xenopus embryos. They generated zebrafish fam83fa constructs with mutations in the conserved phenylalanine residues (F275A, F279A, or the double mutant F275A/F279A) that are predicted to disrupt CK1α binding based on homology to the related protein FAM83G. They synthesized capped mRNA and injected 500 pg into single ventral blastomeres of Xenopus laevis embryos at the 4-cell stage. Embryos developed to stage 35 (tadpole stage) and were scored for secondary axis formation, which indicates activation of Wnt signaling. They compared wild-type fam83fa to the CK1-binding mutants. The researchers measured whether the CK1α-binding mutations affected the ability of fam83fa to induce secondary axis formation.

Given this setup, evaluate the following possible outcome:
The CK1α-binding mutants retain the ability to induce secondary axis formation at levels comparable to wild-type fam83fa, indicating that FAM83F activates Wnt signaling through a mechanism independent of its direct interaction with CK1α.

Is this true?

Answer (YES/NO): NO